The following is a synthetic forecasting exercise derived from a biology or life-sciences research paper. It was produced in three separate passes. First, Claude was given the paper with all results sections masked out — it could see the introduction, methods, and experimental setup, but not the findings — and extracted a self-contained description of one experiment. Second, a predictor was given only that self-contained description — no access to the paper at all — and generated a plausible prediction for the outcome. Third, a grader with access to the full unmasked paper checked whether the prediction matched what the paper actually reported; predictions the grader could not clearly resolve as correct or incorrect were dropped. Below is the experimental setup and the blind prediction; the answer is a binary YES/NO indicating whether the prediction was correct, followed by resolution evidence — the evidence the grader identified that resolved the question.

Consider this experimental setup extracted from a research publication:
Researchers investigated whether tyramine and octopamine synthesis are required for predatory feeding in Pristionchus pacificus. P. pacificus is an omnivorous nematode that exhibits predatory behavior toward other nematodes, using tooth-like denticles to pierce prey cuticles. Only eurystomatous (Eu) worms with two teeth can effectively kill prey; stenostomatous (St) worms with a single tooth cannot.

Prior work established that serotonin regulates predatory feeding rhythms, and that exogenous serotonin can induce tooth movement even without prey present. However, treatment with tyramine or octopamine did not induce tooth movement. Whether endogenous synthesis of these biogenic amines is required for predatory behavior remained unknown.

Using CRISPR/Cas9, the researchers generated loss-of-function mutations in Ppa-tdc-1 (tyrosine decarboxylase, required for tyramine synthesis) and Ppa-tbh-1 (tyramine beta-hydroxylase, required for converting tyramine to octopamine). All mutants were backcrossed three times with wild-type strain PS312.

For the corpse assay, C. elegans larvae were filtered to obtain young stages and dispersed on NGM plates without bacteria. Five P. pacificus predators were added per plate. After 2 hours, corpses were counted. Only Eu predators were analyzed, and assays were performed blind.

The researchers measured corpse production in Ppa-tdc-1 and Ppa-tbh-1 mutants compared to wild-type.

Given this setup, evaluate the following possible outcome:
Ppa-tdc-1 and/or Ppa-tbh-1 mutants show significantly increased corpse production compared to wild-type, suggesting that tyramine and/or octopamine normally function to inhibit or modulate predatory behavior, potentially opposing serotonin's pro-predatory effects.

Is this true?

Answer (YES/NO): NO